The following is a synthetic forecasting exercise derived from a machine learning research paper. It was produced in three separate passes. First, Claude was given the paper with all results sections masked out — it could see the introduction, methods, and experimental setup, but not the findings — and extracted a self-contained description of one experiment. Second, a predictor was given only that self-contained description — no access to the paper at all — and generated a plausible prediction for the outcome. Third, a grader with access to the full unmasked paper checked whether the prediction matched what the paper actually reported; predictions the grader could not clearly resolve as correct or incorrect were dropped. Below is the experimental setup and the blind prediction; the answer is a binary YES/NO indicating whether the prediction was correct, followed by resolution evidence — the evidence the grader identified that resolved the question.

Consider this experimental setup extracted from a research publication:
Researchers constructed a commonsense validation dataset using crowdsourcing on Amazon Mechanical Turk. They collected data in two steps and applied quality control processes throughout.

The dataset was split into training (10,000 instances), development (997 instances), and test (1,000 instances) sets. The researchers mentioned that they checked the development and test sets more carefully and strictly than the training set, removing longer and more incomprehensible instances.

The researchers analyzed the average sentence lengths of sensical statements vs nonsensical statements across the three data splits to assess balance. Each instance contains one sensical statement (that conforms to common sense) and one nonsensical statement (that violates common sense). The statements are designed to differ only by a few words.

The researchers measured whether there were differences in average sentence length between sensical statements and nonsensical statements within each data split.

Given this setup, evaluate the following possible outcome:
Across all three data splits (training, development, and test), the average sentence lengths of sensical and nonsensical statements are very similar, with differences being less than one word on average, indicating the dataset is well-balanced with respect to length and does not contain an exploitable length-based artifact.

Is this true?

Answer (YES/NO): YES